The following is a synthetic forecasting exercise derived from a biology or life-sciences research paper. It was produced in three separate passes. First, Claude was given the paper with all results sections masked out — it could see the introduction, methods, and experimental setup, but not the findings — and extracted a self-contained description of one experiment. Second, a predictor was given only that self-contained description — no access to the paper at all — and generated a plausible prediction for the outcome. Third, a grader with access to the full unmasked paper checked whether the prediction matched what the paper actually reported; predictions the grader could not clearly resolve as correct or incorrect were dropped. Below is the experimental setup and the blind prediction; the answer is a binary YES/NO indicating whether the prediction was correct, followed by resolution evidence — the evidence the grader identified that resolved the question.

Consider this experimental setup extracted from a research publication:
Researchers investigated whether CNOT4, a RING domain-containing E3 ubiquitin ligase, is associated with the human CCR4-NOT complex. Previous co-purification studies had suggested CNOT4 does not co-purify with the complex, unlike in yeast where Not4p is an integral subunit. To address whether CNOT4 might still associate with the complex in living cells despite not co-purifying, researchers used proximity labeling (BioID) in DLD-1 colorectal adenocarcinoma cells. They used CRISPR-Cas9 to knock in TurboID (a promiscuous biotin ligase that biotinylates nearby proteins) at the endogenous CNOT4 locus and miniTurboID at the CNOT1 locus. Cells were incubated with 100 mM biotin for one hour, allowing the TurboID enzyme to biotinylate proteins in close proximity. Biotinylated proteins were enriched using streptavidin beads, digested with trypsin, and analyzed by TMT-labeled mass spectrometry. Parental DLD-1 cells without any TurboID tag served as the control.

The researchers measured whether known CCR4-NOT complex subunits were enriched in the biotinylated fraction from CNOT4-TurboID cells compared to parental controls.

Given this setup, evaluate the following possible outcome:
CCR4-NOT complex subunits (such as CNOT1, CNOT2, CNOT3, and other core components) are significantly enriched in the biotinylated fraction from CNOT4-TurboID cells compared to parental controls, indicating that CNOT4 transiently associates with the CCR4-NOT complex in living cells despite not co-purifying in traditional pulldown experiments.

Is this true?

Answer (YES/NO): YES